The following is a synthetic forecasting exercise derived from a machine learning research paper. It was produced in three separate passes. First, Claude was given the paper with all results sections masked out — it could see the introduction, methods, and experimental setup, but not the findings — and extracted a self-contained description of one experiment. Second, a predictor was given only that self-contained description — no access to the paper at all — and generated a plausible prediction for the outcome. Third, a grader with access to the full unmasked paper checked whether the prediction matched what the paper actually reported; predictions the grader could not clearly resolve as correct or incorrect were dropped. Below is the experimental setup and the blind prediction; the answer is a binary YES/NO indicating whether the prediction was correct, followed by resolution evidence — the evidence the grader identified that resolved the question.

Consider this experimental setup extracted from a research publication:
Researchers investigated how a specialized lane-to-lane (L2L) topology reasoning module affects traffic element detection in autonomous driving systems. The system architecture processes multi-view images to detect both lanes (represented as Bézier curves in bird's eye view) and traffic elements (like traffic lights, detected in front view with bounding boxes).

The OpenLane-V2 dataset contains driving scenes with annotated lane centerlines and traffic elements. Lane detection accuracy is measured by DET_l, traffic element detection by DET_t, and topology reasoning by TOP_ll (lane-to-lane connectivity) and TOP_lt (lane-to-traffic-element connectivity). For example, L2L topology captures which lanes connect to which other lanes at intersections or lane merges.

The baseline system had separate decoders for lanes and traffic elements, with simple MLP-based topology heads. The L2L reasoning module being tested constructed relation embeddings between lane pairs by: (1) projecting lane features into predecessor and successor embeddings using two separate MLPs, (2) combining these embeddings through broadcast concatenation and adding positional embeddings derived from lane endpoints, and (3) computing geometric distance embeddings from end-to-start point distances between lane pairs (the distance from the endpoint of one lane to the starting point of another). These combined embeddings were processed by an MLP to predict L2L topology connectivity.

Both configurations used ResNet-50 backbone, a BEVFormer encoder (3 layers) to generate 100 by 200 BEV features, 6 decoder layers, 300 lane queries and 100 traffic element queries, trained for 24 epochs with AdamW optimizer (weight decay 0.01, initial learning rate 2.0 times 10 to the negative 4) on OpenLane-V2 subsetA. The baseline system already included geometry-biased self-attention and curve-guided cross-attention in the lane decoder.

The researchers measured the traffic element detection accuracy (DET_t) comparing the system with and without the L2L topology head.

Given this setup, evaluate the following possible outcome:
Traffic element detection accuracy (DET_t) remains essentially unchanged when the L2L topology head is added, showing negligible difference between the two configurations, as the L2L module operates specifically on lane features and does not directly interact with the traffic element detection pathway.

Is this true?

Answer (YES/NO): NO